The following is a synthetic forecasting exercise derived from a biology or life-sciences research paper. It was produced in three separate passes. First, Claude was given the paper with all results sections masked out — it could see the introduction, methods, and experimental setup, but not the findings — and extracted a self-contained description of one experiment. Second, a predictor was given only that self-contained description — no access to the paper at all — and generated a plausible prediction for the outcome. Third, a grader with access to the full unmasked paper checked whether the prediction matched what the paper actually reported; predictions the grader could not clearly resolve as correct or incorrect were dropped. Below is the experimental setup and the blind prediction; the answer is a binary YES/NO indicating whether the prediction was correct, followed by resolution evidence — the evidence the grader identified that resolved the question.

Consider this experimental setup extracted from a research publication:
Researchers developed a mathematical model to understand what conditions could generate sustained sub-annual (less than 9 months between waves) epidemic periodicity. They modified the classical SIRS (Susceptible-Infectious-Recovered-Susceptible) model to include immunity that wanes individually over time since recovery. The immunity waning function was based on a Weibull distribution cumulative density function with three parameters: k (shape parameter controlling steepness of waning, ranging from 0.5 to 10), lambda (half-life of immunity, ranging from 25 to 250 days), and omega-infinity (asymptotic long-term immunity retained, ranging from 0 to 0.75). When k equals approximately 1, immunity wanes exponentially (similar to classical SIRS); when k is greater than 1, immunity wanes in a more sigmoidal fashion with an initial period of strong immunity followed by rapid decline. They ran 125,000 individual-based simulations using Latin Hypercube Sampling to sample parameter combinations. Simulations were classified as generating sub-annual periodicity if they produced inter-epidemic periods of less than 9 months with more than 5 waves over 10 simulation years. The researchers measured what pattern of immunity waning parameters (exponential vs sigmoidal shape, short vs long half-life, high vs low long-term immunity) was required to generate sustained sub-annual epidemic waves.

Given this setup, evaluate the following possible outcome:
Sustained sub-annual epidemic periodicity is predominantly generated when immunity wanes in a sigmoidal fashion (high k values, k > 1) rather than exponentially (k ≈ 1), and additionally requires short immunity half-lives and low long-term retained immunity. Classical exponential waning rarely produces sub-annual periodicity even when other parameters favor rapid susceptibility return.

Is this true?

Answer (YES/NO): YES